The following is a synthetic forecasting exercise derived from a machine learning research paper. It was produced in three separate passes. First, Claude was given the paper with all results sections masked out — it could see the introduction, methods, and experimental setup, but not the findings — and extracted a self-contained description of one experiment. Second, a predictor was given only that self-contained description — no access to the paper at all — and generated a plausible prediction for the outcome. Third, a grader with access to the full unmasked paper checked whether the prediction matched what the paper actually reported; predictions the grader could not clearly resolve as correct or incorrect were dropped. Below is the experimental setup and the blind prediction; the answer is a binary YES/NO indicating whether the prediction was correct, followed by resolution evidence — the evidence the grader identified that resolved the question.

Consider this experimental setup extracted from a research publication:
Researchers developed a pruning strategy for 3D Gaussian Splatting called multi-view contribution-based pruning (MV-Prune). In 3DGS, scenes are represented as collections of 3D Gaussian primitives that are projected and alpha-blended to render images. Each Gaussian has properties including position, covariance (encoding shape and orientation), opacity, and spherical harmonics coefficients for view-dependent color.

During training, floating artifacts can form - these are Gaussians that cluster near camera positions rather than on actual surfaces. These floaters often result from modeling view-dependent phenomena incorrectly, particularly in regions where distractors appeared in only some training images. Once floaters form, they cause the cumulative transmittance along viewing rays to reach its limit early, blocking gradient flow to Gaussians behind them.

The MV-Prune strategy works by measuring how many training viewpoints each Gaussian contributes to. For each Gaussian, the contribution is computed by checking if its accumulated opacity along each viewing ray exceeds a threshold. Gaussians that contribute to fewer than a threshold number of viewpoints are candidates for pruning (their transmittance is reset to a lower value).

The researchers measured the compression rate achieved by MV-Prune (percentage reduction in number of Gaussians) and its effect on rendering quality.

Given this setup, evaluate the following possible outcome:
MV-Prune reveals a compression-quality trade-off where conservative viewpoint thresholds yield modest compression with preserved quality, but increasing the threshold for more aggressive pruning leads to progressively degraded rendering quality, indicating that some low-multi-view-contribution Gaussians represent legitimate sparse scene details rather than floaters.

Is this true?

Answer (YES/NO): NO